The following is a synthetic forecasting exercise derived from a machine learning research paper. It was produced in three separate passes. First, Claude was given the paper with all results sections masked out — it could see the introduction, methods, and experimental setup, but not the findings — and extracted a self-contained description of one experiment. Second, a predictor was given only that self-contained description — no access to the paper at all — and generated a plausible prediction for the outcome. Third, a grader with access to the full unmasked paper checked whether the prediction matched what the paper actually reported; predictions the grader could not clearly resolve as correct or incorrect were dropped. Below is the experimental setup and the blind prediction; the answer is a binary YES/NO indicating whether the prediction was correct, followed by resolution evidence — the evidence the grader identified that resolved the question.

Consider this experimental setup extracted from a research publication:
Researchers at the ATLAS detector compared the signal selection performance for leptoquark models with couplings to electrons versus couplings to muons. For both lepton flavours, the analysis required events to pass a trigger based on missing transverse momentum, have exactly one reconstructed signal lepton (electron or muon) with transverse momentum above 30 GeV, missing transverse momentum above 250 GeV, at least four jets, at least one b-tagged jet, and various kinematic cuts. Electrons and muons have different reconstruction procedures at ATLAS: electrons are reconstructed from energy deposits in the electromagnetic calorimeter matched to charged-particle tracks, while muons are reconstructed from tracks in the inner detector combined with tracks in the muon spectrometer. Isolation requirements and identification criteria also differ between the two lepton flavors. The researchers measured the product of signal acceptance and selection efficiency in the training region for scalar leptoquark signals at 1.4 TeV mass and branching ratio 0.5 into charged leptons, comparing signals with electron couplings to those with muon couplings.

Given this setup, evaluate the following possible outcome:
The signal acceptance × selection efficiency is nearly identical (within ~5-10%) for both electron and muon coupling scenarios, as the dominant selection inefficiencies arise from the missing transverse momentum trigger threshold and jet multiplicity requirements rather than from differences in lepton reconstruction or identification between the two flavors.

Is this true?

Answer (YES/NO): YES